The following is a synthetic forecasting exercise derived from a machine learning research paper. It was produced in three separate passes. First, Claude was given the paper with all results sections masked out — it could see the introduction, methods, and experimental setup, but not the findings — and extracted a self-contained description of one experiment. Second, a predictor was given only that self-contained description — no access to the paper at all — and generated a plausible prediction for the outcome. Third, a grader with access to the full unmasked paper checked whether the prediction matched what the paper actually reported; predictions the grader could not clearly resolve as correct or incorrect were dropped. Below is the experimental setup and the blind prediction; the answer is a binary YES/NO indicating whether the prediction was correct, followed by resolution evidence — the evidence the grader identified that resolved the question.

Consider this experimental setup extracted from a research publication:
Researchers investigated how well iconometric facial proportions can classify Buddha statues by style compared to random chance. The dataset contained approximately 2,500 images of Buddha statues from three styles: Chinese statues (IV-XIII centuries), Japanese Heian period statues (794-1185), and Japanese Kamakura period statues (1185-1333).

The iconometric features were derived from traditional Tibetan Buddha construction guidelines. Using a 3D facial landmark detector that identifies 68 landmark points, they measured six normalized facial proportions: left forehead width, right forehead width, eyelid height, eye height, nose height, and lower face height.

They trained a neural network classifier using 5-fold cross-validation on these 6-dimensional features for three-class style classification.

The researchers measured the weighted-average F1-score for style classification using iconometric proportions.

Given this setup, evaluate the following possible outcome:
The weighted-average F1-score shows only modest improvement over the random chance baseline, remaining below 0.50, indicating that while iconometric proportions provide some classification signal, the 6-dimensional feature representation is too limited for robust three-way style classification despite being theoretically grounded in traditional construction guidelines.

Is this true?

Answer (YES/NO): NO